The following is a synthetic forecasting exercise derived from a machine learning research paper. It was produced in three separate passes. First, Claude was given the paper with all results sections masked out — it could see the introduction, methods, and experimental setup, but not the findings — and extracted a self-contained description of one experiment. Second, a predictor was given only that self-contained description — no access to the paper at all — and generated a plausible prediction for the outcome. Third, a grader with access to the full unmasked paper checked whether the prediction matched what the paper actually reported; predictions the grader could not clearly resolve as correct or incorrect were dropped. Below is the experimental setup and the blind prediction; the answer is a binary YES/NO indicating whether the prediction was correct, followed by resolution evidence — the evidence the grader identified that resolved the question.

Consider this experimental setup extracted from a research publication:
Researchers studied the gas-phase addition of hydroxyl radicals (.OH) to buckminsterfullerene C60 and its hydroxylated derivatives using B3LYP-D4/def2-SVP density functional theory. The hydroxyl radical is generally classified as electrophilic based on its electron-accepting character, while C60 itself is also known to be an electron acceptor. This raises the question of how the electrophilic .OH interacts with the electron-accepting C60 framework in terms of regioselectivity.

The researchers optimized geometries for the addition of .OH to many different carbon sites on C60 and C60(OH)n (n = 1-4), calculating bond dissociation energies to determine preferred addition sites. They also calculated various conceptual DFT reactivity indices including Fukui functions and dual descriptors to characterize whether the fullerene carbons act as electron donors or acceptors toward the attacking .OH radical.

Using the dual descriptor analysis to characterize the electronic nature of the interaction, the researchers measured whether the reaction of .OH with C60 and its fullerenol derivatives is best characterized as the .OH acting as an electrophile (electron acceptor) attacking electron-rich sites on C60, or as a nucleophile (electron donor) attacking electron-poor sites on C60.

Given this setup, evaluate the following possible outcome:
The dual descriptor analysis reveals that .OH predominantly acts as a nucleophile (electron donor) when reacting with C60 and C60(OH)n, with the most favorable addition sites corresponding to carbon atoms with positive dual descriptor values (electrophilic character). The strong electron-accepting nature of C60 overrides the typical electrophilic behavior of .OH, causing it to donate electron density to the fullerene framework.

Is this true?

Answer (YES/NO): NO